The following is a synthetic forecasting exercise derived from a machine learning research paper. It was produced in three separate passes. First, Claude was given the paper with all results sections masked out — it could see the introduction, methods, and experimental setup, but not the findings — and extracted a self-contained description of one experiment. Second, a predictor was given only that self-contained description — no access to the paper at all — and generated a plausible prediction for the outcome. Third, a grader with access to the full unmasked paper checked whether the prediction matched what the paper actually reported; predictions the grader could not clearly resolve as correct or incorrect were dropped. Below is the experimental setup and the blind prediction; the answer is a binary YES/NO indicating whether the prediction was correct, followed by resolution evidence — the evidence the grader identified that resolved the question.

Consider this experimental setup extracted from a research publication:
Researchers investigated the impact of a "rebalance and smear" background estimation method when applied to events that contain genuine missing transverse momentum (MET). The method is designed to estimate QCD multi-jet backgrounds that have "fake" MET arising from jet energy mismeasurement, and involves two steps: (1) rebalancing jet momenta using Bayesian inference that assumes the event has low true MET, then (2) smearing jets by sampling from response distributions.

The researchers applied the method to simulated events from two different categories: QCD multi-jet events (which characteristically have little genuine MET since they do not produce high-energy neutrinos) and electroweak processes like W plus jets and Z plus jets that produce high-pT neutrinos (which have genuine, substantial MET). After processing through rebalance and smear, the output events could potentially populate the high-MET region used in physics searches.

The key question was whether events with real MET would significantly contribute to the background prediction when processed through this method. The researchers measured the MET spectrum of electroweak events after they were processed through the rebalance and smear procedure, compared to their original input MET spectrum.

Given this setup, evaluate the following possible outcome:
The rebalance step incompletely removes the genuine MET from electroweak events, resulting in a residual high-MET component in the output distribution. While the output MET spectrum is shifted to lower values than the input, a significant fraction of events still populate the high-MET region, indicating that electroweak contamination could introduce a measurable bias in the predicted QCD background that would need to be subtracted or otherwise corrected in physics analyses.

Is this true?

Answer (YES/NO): NO